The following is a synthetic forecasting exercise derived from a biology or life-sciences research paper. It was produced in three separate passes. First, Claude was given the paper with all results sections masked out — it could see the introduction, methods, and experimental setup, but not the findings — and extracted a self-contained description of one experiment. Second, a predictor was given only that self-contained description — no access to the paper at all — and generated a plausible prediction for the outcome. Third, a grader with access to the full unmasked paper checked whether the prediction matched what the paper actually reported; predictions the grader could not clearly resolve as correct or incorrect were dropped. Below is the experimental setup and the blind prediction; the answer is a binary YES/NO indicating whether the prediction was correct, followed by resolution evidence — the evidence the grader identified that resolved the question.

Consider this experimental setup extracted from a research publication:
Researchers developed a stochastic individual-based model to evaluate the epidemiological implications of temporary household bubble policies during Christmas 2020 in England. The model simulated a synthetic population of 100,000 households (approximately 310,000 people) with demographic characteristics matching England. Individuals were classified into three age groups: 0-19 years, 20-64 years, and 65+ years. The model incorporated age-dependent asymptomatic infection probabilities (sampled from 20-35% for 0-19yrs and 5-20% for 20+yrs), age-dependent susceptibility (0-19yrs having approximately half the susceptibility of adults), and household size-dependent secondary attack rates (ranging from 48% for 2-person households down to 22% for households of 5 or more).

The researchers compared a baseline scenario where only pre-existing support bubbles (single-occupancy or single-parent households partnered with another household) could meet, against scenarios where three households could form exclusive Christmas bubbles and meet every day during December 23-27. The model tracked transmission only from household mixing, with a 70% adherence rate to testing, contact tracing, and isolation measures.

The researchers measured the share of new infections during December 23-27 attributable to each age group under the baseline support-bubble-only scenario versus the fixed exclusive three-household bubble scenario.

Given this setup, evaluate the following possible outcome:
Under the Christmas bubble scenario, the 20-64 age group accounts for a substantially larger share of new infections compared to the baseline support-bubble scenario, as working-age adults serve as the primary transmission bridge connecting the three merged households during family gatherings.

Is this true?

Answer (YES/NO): NO